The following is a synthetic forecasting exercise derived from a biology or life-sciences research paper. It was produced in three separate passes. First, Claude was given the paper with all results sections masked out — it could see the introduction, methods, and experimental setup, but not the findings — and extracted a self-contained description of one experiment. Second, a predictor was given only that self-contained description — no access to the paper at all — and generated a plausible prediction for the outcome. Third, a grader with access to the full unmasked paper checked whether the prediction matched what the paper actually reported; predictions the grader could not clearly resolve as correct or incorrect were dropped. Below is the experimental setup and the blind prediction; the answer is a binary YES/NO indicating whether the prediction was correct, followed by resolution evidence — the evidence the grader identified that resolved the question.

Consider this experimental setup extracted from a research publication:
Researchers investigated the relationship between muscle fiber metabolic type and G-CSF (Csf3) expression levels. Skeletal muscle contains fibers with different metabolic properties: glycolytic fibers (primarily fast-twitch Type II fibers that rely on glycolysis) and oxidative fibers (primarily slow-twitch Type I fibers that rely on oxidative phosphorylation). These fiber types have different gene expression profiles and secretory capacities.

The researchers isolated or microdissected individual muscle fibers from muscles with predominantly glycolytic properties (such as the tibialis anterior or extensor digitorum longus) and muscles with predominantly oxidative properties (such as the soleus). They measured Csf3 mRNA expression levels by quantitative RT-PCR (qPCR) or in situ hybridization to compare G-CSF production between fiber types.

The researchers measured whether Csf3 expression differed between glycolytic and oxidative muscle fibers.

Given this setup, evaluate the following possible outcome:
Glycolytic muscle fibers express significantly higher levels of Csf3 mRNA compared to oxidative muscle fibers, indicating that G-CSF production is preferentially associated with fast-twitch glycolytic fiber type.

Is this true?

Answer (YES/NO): YES